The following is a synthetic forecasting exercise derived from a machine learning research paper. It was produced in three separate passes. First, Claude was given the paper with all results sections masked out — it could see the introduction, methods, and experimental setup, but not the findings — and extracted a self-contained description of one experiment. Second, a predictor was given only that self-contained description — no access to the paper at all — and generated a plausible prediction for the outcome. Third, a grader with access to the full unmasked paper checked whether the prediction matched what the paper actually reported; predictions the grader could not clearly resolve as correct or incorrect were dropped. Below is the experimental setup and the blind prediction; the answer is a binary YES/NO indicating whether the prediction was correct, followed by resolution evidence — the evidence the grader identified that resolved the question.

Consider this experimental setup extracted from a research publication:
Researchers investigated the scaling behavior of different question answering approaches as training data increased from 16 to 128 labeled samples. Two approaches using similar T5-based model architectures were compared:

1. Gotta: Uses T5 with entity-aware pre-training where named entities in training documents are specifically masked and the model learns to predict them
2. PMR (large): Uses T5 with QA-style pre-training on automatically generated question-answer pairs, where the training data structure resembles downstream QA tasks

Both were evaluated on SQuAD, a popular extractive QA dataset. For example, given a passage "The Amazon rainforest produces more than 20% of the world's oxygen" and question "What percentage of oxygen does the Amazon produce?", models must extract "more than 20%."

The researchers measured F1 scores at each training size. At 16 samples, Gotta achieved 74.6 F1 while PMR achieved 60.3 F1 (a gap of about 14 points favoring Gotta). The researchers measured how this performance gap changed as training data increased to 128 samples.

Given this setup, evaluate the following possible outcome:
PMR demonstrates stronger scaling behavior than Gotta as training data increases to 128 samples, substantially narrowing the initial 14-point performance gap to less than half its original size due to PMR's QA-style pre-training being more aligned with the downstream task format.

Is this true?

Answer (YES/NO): YES